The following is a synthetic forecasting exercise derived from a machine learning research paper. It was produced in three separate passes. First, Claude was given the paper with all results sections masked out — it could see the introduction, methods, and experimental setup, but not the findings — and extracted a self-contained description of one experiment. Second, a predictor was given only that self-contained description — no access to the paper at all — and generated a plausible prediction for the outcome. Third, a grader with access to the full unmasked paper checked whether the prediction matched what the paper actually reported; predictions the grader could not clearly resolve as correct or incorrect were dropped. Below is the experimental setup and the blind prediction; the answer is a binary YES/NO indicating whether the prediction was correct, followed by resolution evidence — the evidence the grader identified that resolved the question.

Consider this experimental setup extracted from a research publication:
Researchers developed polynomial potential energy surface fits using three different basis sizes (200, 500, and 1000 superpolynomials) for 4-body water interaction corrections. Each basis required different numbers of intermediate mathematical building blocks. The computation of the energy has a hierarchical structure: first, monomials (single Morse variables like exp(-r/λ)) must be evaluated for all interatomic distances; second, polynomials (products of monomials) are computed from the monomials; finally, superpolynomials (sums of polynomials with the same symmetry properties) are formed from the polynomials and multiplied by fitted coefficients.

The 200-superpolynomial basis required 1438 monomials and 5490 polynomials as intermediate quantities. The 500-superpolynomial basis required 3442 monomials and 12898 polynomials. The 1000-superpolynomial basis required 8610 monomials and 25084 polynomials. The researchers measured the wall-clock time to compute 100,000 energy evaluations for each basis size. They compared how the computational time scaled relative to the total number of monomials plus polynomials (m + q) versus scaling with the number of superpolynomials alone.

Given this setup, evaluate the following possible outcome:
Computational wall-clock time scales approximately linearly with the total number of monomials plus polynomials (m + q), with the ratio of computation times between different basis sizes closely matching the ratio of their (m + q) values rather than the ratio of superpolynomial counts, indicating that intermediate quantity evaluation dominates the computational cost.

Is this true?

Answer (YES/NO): YES